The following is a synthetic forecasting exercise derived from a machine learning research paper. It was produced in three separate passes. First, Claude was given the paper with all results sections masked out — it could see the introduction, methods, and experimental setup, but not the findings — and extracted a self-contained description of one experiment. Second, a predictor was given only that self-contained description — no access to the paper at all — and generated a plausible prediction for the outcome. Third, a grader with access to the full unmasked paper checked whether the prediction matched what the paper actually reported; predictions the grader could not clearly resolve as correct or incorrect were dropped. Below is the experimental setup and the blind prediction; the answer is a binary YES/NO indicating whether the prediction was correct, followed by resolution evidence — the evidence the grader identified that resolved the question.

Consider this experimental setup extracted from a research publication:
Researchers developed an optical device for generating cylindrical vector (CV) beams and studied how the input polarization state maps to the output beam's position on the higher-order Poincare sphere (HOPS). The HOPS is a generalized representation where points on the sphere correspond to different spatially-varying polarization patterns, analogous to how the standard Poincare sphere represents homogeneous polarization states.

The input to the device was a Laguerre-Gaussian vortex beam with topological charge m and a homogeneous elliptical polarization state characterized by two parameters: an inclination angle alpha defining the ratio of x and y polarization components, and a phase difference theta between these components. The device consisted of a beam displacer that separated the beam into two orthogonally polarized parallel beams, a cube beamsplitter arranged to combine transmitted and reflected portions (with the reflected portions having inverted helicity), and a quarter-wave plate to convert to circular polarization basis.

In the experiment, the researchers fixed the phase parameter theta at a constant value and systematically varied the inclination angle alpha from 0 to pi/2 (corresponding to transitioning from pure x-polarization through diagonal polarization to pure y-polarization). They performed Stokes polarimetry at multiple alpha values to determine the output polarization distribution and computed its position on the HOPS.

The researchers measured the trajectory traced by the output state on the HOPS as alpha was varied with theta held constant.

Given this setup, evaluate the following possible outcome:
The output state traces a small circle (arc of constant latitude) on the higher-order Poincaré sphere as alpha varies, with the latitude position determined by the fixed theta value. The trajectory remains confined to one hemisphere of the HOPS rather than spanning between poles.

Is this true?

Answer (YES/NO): NO